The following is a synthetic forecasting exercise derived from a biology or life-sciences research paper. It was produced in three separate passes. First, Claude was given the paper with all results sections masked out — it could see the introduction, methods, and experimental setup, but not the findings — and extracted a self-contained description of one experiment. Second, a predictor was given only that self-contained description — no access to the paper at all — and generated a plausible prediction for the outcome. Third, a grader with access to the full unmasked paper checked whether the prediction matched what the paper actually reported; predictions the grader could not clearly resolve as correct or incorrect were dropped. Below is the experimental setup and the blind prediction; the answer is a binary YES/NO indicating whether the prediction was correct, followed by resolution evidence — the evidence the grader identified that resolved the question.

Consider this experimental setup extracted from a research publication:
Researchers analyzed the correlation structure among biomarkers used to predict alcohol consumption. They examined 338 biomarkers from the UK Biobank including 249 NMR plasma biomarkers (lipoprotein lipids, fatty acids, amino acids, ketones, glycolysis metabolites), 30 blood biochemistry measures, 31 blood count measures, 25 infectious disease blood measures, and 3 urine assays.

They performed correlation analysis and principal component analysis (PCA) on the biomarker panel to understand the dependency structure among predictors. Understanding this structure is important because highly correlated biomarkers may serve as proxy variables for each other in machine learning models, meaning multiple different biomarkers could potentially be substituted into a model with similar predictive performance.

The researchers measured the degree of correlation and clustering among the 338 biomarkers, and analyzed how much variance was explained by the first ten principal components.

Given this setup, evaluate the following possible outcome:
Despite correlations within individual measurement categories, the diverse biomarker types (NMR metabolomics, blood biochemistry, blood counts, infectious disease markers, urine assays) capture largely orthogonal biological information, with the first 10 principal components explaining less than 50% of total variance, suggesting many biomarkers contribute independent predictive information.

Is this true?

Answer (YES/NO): NO